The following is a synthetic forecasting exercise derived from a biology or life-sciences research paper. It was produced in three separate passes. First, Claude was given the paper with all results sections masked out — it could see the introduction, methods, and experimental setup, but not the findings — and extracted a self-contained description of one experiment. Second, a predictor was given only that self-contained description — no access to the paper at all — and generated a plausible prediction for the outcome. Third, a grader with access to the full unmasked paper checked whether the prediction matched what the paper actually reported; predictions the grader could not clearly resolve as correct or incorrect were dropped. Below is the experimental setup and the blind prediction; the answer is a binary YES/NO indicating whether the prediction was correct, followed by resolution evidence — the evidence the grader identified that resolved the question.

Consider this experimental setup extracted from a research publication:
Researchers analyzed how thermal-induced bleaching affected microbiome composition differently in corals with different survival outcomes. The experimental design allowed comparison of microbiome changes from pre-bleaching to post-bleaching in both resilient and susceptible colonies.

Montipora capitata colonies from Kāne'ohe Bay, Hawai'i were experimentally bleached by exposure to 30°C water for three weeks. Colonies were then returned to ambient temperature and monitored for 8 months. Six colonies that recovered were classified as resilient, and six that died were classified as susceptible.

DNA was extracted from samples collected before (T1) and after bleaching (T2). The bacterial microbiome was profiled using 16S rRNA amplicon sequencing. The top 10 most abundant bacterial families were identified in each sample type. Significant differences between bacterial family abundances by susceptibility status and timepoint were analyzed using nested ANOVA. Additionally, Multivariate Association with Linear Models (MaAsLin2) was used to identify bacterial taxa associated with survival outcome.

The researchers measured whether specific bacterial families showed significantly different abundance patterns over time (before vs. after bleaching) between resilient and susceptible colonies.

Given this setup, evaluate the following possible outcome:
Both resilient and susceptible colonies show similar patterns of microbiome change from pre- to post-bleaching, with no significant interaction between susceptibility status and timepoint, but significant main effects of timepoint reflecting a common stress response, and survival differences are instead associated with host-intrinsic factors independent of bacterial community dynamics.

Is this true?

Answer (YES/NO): NO